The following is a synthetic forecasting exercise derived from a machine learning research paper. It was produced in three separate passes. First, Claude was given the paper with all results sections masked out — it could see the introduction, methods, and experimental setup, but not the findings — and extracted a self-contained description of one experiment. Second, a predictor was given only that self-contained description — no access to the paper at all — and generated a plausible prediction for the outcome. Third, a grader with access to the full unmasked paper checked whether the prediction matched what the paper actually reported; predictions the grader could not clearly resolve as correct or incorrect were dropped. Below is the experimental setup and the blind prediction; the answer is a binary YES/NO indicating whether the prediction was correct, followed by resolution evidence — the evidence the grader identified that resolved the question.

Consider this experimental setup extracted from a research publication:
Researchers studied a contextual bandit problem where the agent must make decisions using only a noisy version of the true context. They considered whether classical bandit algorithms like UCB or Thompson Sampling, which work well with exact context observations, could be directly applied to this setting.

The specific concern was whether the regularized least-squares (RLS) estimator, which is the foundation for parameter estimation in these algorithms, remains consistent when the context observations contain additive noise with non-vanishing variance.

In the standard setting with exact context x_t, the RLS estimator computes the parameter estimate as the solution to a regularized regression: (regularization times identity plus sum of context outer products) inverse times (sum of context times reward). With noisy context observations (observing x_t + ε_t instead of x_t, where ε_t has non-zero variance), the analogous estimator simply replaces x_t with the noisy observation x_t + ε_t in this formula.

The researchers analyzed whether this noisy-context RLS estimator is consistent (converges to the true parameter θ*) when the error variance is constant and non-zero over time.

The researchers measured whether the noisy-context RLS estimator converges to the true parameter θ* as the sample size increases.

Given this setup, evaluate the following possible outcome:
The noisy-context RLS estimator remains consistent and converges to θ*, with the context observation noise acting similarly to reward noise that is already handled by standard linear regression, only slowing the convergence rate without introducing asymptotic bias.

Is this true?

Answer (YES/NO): NO